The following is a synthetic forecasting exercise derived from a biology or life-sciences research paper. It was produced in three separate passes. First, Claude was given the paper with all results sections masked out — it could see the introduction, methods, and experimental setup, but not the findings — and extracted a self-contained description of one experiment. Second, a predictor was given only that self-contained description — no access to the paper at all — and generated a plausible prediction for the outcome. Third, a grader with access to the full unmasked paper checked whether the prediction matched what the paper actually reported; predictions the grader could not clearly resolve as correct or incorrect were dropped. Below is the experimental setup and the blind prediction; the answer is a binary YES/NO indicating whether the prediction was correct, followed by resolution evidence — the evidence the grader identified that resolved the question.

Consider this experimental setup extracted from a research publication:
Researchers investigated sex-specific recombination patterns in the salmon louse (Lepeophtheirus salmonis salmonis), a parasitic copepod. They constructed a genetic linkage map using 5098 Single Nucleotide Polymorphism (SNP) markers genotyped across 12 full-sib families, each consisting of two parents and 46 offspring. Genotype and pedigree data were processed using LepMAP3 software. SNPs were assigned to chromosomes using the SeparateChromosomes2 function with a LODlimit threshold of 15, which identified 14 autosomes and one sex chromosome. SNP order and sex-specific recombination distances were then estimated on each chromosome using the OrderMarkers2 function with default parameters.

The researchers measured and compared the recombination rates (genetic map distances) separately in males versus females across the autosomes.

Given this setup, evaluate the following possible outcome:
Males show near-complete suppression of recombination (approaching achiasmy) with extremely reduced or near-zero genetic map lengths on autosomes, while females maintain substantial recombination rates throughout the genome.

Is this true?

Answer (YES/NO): NO